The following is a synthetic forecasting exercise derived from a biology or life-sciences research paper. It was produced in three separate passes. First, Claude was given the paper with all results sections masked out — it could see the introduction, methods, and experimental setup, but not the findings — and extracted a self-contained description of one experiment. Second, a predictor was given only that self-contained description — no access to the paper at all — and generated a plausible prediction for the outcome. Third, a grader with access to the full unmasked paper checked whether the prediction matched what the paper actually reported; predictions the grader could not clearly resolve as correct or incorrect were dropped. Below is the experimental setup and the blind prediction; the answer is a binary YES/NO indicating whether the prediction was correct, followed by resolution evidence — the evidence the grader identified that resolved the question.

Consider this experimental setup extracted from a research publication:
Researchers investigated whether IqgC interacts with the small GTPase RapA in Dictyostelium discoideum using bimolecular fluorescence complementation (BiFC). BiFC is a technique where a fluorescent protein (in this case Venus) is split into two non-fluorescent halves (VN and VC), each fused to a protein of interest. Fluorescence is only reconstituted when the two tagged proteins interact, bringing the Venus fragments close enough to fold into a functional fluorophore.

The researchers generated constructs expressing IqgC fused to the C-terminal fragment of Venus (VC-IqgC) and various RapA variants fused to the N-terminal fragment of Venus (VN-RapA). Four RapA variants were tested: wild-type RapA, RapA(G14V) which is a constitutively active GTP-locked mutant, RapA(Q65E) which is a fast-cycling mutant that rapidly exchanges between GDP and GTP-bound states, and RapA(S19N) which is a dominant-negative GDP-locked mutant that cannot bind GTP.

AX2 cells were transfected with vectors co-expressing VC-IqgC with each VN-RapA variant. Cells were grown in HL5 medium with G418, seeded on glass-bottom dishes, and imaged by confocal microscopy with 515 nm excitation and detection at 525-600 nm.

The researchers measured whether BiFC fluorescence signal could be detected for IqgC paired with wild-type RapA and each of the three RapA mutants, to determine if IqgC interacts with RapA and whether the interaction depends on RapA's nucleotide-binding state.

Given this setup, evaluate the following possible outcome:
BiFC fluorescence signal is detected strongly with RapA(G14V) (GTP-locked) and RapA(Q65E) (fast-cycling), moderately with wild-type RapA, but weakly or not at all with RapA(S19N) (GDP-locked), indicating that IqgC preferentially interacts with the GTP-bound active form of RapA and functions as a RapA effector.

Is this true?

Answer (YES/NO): NO